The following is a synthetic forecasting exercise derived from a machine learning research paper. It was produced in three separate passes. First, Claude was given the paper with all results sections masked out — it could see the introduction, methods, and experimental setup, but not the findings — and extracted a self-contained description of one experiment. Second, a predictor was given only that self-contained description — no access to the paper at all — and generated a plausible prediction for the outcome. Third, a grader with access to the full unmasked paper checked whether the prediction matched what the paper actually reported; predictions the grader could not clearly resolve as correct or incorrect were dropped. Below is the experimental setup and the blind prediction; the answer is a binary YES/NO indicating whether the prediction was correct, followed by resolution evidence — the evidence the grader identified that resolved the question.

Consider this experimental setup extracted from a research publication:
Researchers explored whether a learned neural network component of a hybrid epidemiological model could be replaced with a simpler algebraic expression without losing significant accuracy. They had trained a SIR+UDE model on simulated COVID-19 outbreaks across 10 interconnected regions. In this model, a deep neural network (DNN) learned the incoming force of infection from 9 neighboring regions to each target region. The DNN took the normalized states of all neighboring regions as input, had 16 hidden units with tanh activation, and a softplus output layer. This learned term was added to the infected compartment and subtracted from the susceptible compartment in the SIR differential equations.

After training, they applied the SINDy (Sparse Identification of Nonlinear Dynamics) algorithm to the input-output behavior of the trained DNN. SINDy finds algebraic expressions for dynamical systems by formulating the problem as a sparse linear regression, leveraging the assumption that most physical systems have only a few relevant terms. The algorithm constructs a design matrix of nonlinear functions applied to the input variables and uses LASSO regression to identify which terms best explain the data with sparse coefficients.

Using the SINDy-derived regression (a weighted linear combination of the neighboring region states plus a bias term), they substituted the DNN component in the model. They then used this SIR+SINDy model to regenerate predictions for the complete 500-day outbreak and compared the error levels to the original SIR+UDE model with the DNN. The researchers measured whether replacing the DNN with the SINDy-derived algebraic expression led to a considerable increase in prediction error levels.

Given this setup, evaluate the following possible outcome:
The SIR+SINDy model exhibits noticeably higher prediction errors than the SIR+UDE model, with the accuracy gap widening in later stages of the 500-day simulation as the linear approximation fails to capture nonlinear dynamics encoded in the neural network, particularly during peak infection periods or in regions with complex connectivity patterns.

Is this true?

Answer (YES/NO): NO